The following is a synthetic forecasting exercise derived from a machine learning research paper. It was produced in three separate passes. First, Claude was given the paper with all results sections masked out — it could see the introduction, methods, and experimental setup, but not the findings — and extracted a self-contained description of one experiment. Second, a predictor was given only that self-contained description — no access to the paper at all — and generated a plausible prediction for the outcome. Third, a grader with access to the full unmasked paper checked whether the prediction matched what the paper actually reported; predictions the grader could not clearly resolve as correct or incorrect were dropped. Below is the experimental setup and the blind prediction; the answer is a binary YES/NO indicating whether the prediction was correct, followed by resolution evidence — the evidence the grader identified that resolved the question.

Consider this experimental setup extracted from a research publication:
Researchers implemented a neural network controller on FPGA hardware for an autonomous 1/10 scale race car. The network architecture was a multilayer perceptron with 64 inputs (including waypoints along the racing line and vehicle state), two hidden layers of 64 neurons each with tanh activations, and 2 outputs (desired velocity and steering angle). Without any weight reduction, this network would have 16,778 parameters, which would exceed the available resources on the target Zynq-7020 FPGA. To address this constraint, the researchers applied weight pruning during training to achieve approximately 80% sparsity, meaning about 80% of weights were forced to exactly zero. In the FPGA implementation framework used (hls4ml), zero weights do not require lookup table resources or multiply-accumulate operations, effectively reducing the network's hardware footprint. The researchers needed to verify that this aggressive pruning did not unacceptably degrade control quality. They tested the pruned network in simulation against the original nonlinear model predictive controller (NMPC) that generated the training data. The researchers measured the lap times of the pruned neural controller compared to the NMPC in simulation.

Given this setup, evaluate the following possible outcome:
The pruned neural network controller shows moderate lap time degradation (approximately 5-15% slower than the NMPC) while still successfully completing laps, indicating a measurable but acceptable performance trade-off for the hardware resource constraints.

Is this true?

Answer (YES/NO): YES